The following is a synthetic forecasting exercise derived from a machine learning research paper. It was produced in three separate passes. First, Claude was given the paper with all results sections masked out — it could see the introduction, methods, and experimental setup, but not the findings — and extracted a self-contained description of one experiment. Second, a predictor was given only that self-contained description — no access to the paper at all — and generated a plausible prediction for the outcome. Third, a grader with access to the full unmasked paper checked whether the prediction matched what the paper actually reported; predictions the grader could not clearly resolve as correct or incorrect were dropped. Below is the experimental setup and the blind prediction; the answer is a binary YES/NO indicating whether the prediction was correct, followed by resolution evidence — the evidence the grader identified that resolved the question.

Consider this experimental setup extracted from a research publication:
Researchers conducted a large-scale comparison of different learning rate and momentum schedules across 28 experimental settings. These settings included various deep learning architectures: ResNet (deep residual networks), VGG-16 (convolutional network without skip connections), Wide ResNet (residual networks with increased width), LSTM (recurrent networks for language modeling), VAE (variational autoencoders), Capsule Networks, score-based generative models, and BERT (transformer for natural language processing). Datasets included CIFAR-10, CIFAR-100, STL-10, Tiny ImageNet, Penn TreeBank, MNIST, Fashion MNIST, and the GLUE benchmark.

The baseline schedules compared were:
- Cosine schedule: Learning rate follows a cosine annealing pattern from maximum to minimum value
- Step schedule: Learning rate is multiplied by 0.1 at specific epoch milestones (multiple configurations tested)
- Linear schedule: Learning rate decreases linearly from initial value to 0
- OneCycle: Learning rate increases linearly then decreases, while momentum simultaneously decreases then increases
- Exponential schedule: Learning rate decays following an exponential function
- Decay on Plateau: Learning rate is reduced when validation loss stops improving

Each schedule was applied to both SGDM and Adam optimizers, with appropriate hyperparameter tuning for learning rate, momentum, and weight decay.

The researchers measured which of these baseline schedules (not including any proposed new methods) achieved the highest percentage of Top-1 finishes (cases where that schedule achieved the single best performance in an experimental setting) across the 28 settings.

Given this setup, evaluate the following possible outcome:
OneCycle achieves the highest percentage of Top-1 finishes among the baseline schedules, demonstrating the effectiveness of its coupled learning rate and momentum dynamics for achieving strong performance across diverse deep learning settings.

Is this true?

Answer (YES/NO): NO